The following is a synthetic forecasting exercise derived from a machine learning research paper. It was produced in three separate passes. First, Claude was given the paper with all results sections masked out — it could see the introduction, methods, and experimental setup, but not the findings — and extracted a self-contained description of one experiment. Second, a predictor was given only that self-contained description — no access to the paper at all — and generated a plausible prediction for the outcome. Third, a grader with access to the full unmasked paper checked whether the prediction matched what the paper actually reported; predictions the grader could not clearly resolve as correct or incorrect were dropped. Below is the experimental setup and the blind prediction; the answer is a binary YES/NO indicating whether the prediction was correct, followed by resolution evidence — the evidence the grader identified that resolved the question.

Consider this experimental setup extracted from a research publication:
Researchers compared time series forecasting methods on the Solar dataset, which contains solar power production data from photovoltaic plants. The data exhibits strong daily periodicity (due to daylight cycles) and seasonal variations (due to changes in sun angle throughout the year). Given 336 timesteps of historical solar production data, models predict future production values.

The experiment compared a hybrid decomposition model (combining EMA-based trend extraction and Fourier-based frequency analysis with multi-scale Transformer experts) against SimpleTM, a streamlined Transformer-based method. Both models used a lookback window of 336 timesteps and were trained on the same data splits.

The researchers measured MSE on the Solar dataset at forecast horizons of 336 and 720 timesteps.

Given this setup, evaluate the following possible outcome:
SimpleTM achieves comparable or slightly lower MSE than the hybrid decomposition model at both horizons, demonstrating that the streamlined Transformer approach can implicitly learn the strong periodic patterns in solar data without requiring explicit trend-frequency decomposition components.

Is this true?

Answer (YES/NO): YES